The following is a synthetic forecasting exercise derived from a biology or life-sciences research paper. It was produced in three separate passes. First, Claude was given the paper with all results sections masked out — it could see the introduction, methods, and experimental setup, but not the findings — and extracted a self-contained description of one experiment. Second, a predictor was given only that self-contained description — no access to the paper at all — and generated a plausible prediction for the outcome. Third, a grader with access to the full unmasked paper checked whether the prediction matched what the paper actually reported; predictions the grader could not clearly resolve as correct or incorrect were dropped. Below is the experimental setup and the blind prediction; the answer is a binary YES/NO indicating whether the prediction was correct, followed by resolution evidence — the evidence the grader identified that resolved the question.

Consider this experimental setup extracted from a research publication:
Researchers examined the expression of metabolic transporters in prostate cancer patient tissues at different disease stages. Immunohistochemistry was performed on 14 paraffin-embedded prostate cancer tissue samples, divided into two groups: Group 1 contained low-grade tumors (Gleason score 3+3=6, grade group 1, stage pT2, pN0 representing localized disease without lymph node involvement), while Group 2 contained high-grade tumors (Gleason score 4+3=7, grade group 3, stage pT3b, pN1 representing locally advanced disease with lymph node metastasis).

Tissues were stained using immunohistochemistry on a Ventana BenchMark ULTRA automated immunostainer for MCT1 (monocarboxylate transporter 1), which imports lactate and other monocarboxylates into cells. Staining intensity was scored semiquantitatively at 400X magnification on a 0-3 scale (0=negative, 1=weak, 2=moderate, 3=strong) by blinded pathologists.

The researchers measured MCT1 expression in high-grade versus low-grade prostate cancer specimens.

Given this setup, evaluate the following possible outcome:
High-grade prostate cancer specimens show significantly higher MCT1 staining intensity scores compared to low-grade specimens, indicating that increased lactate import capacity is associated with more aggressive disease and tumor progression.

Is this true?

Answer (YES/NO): YES